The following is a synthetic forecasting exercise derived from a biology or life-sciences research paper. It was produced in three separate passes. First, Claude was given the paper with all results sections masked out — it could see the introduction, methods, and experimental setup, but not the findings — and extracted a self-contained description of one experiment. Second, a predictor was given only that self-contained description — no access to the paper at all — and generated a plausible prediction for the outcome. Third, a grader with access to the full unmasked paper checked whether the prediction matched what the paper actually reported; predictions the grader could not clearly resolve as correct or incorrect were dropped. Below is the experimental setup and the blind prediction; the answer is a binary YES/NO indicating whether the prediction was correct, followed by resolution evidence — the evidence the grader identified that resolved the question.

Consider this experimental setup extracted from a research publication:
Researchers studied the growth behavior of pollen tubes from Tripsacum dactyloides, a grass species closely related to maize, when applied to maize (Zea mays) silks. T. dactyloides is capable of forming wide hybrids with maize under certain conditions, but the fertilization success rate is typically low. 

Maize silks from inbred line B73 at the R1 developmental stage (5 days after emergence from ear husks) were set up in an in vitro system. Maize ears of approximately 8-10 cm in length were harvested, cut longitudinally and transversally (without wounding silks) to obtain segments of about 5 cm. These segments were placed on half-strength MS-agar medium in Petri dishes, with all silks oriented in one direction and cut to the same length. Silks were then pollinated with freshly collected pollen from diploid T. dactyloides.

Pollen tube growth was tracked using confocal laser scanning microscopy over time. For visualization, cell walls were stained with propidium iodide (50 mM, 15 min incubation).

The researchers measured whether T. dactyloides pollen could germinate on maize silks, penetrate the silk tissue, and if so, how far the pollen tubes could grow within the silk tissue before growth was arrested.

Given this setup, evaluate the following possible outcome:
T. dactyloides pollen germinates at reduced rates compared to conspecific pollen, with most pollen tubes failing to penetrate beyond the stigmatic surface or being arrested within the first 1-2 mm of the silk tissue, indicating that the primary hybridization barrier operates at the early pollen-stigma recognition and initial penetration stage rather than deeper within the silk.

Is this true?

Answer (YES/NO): NO